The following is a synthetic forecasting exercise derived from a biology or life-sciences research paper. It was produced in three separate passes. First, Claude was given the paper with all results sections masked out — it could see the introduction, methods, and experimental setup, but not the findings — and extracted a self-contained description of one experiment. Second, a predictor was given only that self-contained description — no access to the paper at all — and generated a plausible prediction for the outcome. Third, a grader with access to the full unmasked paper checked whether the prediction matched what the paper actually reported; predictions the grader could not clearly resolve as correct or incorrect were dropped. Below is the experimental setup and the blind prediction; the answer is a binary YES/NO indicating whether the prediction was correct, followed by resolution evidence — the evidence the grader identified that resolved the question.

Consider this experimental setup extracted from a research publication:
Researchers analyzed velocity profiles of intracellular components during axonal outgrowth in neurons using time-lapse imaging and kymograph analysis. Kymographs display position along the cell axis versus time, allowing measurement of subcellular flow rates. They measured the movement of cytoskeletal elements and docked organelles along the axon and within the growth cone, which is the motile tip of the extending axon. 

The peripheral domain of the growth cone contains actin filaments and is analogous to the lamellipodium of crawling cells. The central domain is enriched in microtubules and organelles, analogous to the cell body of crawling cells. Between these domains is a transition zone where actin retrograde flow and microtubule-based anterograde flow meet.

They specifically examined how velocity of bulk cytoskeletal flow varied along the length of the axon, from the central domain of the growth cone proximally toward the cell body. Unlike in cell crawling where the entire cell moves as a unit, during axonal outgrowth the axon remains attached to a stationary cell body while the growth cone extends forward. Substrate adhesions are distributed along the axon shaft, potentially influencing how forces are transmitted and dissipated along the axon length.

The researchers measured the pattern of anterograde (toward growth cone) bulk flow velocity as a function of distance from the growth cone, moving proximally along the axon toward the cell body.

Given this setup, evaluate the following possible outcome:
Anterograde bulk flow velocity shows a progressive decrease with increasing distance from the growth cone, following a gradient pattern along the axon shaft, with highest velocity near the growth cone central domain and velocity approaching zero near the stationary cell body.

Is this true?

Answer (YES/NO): YES